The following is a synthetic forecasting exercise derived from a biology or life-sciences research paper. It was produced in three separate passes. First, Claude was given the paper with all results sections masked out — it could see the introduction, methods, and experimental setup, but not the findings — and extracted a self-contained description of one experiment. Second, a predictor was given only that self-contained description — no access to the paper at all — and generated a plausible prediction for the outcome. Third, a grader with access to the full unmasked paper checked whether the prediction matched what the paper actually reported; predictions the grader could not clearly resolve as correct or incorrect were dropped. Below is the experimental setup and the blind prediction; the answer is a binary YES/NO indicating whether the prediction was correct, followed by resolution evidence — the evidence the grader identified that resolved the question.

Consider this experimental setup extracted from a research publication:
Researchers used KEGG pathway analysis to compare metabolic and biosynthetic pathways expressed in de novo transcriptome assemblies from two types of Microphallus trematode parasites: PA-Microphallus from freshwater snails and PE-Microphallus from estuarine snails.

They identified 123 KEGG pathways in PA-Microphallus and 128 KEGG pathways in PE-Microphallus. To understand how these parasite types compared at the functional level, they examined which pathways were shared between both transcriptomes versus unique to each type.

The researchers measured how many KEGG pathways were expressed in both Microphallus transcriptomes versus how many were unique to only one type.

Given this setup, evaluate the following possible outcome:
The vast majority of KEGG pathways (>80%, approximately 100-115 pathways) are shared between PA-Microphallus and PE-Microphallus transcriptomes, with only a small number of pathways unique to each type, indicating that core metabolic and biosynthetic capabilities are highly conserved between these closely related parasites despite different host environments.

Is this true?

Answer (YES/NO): NO